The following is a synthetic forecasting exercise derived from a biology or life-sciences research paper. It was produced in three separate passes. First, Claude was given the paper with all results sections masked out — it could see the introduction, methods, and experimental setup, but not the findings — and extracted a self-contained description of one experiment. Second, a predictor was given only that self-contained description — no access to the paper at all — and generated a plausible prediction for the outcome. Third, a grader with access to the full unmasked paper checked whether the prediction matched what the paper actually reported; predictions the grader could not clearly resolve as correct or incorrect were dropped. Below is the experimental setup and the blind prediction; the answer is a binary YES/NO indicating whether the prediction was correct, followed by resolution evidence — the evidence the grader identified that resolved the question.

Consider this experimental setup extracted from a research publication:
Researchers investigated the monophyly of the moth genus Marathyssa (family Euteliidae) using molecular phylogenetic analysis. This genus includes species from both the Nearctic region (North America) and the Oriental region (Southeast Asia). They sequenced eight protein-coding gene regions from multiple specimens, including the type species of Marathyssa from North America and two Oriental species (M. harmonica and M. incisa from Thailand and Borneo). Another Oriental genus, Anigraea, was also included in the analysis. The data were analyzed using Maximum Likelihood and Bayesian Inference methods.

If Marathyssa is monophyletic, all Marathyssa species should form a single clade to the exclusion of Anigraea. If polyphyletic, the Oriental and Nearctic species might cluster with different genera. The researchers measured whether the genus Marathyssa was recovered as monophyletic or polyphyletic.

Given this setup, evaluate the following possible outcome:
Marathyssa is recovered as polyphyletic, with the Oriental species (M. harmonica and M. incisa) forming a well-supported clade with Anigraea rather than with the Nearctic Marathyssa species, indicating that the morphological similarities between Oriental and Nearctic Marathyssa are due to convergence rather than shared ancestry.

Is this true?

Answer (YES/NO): YES